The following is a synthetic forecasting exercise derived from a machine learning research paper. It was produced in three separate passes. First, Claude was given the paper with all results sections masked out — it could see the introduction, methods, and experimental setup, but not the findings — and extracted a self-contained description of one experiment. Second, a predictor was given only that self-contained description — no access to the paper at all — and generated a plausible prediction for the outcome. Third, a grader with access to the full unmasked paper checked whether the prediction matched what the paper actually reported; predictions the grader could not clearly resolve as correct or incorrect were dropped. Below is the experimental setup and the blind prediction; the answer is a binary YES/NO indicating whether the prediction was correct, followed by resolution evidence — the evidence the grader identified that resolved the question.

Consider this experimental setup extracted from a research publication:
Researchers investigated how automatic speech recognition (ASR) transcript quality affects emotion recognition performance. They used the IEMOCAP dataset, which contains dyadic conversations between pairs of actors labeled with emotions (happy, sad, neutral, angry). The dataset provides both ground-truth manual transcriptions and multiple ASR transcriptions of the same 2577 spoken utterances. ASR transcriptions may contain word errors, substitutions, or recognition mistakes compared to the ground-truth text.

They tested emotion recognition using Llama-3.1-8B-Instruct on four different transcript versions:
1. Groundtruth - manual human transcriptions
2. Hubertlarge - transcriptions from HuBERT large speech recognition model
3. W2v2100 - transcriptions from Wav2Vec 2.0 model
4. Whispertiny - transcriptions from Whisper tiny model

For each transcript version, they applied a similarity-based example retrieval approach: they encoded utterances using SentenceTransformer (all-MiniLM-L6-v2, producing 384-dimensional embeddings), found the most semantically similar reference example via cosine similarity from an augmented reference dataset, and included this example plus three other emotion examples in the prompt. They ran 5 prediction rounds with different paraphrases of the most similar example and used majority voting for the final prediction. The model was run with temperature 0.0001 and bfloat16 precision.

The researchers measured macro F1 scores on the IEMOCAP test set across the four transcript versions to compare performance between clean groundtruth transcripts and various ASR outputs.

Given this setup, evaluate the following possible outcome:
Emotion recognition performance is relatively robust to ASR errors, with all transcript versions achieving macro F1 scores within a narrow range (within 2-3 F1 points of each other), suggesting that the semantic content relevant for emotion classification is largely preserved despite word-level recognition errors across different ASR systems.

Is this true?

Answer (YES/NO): NO